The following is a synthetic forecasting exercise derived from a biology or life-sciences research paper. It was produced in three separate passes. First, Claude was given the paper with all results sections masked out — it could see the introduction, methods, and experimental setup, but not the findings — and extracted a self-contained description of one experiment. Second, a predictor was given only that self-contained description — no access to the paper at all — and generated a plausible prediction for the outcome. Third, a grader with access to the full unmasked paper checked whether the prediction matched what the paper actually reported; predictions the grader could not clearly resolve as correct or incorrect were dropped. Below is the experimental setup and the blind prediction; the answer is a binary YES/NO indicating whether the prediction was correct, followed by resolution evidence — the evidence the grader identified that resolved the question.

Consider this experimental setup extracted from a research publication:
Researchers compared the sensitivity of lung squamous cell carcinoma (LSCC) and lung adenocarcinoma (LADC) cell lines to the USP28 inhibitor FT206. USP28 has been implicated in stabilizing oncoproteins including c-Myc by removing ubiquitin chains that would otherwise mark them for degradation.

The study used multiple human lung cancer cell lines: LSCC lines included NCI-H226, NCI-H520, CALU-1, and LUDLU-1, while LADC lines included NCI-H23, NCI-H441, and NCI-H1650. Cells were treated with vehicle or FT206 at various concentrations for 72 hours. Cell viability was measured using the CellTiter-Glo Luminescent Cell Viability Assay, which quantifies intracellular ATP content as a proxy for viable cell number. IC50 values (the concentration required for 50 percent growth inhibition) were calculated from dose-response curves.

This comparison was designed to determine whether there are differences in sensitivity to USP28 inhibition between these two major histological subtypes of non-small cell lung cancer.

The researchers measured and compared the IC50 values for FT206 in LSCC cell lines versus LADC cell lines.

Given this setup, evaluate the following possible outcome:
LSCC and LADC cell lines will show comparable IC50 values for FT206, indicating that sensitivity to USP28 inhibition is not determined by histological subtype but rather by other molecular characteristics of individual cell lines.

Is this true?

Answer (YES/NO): NO